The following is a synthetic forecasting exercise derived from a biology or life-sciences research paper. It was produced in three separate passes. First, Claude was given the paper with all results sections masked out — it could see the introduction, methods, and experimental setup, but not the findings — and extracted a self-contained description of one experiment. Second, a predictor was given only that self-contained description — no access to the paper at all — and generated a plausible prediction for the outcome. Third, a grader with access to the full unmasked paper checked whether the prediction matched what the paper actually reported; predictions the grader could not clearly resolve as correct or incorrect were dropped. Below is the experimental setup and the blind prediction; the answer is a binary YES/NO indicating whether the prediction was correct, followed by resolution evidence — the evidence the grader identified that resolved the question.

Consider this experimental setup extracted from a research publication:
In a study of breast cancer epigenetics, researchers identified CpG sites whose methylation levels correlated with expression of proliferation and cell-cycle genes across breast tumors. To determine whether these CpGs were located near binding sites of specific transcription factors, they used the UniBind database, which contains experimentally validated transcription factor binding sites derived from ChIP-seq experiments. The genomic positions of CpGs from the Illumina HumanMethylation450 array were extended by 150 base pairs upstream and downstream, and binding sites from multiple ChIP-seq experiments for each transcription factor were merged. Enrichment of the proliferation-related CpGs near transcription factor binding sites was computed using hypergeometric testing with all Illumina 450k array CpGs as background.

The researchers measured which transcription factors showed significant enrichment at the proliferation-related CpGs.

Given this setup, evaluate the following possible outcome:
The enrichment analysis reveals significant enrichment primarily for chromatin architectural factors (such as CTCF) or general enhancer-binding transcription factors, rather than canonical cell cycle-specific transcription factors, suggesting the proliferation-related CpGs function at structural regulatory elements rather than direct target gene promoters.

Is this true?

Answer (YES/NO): NO